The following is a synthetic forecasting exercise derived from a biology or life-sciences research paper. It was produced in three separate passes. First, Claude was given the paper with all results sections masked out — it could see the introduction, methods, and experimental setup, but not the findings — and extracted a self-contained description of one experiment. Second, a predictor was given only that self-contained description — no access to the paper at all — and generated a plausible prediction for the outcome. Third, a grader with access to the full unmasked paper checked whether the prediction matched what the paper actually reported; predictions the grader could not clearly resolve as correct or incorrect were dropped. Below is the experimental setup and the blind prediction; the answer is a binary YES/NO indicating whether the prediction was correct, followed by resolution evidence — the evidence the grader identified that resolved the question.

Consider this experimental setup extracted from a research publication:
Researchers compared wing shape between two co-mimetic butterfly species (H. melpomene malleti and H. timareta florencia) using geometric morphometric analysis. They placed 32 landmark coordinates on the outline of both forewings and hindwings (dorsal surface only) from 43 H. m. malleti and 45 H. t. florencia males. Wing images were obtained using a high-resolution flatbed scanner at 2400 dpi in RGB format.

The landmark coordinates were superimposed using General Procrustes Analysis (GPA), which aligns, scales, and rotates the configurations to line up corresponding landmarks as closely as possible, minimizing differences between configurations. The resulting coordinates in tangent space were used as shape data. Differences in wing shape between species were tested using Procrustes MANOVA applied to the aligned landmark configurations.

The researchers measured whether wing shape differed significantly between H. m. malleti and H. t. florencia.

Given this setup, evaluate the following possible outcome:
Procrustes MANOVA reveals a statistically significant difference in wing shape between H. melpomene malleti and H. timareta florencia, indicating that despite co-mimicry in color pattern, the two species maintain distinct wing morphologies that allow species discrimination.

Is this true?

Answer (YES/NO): NO